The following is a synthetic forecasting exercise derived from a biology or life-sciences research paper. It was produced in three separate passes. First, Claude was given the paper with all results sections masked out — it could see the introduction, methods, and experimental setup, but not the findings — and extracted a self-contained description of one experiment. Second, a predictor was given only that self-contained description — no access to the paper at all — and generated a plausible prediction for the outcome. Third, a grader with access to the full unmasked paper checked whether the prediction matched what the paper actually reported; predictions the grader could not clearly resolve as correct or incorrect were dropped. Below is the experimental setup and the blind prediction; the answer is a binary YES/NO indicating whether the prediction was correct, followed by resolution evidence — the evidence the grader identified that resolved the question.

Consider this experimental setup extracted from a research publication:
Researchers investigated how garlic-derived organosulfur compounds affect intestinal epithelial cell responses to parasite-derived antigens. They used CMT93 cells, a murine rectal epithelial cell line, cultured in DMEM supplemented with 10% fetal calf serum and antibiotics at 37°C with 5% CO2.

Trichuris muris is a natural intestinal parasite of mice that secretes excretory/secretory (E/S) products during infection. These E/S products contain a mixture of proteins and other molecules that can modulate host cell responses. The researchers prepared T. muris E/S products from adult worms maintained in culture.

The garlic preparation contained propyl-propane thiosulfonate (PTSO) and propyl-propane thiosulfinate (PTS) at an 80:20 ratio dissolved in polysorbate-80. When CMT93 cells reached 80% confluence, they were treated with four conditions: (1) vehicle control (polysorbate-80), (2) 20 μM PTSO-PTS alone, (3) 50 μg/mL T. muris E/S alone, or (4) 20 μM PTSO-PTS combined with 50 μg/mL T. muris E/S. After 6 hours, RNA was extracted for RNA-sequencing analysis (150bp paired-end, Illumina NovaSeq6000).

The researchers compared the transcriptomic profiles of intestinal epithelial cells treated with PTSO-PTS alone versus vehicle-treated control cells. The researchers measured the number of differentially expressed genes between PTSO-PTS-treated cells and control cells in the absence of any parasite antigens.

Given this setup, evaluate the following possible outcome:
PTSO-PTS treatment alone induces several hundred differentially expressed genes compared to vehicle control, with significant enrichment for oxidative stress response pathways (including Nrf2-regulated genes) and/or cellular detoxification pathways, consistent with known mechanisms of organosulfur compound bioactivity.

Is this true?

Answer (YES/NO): NO